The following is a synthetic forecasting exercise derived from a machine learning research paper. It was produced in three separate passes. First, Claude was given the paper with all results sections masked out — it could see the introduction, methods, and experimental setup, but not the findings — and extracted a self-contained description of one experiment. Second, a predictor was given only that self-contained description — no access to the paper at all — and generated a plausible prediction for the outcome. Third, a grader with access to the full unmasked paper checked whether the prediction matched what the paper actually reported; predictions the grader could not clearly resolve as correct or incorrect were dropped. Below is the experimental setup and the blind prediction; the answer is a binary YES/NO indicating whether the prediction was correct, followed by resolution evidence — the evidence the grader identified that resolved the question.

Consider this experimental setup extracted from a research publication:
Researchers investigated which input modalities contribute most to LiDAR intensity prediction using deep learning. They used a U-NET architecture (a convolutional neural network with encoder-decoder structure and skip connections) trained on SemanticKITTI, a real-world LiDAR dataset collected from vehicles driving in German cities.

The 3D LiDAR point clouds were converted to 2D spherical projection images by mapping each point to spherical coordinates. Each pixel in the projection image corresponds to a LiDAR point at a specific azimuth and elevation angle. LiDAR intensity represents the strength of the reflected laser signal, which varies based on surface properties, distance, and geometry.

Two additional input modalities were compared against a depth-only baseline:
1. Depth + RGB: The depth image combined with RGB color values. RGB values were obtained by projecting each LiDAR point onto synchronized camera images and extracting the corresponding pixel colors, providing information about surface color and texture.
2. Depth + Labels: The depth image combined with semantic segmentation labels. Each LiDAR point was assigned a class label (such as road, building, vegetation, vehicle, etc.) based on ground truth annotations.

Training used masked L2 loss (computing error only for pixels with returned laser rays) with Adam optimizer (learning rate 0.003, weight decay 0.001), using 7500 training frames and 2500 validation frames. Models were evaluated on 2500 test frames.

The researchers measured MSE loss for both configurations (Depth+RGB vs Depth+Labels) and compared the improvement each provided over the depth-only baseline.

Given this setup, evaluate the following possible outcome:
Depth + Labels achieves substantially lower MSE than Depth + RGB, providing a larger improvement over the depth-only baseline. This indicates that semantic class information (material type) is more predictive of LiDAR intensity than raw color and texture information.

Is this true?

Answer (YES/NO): NO